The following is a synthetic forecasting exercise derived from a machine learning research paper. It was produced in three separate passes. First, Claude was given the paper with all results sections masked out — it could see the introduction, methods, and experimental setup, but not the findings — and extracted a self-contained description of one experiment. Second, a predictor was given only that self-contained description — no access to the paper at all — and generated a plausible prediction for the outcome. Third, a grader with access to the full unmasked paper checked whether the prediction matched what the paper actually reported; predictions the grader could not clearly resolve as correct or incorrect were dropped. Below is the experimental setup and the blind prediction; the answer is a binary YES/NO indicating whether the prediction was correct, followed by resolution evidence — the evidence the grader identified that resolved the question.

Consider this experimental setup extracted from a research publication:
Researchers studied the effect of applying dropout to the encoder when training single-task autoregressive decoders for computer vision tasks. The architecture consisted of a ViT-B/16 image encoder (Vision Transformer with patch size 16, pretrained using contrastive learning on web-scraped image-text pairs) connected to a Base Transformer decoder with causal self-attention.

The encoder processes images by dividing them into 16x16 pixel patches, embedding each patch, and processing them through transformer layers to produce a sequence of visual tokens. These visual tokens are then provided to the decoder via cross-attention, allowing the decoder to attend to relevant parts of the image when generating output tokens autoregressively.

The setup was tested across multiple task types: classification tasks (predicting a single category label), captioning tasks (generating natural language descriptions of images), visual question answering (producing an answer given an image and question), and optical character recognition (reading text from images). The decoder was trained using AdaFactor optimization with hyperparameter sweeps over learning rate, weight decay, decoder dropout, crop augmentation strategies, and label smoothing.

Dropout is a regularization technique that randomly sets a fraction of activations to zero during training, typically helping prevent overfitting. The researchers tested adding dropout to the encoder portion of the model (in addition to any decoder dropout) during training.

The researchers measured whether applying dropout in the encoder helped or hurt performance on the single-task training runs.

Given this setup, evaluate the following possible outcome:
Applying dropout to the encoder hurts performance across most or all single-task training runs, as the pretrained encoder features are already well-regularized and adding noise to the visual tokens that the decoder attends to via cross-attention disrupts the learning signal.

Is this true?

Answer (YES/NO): NO